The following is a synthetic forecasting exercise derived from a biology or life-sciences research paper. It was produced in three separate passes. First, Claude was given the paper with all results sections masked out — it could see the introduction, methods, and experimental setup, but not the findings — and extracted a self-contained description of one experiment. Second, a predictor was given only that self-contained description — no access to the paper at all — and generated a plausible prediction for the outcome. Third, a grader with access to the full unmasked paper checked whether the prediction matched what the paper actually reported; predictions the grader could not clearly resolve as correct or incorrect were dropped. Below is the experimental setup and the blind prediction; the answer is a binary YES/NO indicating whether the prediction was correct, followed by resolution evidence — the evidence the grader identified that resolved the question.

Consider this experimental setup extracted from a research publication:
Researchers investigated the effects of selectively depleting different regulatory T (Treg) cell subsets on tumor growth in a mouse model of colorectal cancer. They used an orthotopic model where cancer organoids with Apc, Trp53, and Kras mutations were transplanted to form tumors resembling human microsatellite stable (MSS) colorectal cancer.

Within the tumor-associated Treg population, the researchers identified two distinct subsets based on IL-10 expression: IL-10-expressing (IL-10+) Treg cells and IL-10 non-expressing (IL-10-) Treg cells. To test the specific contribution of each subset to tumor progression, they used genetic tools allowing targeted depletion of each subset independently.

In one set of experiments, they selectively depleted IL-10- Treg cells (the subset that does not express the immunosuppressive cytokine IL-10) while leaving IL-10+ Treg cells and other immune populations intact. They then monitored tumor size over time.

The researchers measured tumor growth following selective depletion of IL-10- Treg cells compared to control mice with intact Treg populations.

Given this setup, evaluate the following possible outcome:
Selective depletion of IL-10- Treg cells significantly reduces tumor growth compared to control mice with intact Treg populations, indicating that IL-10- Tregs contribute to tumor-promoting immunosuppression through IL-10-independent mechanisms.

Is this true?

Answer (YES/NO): YES